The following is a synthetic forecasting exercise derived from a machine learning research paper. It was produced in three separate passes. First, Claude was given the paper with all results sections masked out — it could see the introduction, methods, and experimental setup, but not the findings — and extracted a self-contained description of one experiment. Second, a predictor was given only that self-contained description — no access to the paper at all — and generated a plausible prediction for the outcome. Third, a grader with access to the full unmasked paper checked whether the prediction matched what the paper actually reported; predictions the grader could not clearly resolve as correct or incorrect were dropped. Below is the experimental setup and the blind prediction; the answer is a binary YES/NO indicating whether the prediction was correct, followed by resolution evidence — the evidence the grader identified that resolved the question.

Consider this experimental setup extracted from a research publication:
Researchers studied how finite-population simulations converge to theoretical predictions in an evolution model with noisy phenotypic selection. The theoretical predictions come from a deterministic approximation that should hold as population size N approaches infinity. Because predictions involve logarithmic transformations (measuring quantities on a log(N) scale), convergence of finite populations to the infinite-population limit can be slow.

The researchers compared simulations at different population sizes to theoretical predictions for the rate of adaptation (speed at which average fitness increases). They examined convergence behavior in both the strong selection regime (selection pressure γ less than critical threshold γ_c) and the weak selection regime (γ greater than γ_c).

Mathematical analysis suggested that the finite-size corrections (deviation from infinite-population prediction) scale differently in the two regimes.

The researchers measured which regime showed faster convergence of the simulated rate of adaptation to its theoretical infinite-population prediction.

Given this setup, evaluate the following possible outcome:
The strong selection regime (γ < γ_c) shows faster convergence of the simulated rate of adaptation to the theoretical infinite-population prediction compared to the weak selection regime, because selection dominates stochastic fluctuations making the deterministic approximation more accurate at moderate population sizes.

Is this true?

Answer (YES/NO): NO